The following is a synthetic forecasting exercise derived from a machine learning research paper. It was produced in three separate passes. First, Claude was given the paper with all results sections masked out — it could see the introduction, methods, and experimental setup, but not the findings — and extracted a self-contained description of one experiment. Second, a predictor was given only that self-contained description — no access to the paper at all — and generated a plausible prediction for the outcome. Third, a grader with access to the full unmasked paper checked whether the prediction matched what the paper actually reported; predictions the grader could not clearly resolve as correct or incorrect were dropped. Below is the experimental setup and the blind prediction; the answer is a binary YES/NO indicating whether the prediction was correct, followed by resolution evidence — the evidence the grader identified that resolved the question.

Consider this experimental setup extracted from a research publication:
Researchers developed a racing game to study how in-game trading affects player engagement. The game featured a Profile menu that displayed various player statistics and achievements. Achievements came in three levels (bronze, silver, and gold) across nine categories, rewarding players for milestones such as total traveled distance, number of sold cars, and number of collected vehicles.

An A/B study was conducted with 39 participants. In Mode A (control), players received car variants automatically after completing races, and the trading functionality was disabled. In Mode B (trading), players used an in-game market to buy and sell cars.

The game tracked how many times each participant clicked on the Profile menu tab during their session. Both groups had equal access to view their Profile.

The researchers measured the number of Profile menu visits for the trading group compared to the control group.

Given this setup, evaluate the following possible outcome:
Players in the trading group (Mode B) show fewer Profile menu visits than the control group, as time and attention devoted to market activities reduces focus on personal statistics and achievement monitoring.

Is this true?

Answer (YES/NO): NO